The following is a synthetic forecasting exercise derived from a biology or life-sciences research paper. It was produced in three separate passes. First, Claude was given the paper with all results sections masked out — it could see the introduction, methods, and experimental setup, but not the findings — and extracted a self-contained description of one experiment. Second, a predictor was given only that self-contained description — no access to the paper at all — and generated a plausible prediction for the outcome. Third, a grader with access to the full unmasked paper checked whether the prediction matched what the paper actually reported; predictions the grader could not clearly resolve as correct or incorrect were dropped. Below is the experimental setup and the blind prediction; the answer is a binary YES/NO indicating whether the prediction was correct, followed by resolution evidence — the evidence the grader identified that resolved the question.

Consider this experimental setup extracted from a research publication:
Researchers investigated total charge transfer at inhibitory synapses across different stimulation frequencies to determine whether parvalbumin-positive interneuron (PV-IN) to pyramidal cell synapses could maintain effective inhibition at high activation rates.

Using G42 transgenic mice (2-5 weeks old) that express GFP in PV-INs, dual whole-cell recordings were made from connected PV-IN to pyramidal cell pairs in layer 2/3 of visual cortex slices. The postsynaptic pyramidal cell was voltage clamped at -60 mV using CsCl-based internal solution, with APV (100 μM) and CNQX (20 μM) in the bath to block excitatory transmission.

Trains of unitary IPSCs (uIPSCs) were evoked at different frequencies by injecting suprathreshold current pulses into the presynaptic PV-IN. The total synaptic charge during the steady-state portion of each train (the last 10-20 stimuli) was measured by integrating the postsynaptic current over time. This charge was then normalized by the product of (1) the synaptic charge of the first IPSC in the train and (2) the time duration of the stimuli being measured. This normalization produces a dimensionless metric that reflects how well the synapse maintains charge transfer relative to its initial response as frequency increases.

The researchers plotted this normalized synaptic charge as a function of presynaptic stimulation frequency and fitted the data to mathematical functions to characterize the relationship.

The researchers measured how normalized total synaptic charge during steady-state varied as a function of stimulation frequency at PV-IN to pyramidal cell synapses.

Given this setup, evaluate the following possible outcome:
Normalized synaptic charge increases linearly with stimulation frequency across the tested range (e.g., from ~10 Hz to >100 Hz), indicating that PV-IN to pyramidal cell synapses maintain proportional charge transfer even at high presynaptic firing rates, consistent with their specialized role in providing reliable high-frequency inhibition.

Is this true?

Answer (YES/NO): NO